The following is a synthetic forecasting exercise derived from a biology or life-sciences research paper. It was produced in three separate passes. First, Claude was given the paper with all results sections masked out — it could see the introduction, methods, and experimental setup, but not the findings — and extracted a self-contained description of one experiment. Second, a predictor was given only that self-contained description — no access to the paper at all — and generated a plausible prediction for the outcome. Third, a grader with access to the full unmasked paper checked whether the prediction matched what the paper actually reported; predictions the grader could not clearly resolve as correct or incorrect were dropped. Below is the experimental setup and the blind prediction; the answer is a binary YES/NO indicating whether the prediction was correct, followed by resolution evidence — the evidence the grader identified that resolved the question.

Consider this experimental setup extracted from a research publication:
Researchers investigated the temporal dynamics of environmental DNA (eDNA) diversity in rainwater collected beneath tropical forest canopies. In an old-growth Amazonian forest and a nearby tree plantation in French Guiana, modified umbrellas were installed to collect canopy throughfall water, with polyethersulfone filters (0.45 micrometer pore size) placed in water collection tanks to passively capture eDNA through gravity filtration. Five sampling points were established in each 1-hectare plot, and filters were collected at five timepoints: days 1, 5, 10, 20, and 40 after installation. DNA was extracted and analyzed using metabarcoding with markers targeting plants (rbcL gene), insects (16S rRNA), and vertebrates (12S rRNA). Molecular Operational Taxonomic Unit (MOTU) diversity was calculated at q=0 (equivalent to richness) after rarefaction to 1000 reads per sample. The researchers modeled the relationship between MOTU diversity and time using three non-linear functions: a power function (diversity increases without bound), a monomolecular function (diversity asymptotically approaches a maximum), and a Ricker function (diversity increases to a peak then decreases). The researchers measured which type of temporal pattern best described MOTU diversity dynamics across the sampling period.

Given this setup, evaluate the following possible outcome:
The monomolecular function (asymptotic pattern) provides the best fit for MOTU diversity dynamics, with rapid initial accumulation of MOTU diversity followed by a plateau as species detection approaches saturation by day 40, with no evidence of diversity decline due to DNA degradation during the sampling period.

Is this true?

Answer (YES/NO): NO